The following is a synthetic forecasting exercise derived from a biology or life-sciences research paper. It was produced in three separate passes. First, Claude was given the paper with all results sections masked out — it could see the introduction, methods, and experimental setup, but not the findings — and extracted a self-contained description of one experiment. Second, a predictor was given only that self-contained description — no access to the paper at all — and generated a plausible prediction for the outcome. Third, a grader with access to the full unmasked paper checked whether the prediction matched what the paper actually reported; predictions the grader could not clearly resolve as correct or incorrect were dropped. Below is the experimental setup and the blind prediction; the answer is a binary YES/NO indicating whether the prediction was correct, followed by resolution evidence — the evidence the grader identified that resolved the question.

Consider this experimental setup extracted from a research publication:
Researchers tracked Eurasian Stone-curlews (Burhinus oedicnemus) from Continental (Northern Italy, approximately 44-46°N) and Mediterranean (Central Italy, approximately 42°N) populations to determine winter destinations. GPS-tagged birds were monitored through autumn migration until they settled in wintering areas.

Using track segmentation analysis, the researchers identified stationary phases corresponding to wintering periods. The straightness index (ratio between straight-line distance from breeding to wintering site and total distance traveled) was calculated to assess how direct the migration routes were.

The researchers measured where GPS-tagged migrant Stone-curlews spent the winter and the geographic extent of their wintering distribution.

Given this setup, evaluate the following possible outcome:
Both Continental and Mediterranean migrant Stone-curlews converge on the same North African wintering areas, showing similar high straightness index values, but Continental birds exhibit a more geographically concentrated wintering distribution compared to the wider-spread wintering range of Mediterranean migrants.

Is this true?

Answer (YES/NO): NO